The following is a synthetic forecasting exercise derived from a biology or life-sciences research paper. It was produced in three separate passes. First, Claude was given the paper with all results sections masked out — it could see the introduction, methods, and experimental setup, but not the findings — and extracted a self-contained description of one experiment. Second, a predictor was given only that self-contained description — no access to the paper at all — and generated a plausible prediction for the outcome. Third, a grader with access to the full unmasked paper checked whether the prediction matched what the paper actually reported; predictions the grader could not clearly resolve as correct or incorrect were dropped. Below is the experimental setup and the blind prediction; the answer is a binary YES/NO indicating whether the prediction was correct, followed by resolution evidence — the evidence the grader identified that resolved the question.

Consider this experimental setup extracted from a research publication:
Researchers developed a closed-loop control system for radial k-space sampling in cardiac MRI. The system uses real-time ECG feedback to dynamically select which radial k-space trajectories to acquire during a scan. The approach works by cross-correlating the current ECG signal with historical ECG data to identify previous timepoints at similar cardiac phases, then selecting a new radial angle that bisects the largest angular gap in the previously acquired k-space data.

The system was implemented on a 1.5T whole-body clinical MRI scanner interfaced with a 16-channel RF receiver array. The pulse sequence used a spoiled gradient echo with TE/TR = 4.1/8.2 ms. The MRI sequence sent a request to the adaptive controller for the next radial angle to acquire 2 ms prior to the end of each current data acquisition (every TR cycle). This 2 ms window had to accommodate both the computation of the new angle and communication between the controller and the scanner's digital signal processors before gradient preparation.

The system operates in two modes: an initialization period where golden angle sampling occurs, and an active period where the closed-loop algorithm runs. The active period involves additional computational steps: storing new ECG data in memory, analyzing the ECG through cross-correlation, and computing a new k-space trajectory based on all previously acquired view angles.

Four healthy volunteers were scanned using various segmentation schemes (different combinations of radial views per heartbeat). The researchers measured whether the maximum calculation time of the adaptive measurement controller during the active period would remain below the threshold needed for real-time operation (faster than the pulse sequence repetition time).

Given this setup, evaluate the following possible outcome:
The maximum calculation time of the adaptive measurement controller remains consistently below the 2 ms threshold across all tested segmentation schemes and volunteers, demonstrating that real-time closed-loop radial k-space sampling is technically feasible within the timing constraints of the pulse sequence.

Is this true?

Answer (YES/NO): YES